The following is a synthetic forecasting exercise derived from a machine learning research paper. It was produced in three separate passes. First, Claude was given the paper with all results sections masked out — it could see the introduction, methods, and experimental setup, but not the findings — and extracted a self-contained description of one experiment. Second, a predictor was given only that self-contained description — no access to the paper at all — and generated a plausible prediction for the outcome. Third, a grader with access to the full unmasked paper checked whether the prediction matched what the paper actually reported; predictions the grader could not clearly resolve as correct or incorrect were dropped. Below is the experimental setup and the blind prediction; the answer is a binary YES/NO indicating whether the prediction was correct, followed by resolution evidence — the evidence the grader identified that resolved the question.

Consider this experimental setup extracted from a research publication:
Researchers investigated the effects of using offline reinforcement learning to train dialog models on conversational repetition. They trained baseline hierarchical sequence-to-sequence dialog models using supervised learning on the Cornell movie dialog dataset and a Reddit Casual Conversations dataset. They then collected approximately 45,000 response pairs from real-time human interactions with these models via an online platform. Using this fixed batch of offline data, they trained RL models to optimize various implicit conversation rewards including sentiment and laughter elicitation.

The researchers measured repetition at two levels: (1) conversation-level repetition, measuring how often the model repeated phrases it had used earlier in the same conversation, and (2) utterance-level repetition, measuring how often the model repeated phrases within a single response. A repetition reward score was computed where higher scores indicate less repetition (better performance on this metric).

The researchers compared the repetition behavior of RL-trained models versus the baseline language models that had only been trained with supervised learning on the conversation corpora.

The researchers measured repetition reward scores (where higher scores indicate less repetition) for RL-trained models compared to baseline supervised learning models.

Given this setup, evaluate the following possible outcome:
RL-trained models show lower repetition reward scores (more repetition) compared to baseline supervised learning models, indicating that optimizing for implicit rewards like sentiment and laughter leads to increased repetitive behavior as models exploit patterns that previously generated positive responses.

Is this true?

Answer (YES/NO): YES